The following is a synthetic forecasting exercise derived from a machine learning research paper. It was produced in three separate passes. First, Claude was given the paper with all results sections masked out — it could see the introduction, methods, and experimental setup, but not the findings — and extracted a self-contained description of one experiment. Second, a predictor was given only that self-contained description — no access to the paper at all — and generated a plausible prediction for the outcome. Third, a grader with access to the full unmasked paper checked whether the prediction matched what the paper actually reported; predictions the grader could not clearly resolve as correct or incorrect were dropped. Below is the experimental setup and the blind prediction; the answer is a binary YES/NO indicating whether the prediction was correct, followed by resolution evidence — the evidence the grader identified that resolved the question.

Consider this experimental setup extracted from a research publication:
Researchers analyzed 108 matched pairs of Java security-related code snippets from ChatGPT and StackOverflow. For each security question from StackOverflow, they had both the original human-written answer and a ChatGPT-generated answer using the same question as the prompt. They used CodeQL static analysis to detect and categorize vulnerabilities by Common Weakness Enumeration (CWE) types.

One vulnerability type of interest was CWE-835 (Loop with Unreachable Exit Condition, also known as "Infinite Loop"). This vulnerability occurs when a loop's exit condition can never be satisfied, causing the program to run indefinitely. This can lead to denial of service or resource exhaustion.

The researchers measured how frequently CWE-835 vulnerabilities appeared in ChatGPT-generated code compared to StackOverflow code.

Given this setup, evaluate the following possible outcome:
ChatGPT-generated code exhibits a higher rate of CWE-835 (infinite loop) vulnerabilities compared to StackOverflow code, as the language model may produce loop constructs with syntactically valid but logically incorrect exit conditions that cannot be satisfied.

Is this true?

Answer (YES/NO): YES